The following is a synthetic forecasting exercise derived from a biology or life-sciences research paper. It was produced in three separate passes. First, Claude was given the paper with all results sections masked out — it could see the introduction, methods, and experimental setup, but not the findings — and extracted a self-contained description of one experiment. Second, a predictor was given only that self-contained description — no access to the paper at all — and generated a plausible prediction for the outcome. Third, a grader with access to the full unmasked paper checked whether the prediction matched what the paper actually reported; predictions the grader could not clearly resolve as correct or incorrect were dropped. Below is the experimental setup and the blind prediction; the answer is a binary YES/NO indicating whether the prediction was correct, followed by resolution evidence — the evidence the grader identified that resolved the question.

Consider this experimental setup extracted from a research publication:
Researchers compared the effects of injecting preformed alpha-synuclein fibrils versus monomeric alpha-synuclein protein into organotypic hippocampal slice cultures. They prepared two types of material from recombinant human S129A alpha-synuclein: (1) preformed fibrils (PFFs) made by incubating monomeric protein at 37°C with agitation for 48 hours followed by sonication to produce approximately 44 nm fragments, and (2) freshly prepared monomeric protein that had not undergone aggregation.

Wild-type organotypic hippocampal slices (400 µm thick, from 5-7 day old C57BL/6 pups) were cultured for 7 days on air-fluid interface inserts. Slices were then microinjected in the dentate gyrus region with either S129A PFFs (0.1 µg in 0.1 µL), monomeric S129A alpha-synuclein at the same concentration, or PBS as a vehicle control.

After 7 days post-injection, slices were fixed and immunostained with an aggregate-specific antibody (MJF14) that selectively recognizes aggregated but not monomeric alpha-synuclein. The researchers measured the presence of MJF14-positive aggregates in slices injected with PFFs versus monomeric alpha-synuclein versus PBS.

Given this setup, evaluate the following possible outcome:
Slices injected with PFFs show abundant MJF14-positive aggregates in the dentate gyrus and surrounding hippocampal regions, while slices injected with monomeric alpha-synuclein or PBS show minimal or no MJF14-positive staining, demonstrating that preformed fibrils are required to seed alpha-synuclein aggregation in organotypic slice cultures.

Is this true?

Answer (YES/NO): YES